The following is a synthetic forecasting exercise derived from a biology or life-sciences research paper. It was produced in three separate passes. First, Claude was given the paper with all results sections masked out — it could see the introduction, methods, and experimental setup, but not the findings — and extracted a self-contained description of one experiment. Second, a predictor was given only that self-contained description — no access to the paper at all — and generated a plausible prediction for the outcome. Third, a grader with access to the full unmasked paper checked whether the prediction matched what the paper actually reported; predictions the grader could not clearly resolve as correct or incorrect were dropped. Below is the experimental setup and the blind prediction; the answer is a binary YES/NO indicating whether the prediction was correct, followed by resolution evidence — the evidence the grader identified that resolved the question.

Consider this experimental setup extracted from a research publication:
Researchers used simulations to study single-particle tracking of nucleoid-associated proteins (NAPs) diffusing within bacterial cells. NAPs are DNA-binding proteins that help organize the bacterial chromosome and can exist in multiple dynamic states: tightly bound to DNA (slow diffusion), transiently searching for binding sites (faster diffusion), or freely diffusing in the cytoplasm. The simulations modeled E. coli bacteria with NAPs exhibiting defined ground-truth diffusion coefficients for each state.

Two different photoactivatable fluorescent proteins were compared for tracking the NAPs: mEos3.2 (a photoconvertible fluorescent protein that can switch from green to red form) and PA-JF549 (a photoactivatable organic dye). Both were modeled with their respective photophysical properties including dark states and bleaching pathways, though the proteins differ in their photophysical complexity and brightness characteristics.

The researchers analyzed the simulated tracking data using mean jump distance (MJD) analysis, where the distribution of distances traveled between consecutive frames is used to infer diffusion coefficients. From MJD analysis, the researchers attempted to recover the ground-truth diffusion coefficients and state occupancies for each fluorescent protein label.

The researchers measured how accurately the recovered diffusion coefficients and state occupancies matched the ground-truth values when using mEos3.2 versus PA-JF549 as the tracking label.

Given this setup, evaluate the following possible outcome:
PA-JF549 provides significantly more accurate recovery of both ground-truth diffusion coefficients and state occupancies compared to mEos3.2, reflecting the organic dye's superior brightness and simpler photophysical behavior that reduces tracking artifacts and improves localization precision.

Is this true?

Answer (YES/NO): NO